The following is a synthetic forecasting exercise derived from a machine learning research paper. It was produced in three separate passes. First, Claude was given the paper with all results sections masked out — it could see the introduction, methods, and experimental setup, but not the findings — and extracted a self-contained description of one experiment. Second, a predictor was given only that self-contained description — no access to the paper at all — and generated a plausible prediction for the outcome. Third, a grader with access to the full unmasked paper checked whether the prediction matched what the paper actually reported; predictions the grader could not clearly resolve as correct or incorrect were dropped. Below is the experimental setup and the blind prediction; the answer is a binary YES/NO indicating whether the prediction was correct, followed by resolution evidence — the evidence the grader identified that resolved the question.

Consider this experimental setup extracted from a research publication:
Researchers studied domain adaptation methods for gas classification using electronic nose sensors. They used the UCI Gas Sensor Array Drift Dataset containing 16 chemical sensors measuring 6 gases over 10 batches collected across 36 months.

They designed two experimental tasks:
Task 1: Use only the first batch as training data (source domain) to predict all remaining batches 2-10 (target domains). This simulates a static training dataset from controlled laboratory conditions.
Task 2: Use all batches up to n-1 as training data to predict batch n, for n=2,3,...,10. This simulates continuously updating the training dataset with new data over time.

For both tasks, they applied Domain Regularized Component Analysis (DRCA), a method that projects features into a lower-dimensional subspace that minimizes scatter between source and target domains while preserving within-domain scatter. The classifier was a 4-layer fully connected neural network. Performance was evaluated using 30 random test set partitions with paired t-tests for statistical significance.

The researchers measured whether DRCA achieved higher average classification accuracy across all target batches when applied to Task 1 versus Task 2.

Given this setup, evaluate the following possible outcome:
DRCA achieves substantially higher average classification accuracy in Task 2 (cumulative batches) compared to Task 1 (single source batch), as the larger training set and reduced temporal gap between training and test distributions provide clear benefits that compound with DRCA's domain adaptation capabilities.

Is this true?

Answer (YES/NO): YES